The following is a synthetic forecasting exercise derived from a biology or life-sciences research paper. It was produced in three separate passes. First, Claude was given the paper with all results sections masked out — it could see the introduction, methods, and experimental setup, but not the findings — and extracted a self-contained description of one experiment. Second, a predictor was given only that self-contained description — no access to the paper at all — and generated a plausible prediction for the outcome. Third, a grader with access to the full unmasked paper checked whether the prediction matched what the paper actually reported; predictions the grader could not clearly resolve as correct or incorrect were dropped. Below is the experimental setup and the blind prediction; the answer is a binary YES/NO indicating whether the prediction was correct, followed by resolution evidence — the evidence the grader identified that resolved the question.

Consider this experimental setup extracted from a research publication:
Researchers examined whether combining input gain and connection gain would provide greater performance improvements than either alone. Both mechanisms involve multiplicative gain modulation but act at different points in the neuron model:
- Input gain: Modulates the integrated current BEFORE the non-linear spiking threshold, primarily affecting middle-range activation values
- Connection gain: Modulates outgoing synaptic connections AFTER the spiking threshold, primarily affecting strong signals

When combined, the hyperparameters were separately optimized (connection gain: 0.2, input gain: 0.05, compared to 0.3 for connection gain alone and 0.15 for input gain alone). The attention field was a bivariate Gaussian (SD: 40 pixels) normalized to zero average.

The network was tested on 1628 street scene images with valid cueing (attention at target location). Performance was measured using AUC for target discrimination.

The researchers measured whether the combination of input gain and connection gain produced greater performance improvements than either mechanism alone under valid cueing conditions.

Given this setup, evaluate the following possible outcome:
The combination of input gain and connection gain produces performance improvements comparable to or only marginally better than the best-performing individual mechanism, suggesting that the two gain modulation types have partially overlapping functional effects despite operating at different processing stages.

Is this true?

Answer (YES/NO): NO